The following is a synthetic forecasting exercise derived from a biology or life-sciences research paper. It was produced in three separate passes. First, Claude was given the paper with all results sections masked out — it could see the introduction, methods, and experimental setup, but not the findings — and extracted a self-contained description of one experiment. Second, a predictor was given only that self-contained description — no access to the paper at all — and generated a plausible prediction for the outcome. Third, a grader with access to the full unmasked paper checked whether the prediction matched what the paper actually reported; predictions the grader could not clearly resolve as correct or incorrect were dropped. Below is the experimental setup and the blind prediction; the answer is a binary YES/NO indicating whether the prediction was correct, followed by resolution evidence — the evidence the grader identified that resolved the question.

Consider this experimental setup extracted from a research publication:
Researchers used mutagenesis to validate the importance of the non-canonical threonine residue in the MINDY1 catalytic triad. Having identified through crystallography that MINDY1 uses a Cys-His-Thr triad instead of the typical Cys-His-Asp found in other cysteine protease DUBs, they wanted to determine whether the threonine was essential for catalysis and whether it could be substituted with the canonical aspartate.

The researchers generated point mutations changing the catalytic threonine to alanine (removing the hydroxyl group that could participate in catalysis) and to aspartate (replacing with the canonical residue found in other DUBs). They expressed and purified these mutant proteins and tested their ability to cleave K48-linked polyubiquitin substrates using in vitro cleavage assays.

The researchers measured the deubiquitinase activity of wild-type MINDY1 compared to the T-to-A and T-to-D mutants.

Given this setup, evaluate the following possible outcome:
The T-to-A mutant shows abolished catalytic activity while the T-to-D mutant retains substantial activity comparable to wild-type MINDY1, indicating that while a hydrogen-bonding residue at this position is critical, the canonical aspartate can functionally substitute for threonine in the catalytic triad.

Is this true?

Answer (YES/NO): NO